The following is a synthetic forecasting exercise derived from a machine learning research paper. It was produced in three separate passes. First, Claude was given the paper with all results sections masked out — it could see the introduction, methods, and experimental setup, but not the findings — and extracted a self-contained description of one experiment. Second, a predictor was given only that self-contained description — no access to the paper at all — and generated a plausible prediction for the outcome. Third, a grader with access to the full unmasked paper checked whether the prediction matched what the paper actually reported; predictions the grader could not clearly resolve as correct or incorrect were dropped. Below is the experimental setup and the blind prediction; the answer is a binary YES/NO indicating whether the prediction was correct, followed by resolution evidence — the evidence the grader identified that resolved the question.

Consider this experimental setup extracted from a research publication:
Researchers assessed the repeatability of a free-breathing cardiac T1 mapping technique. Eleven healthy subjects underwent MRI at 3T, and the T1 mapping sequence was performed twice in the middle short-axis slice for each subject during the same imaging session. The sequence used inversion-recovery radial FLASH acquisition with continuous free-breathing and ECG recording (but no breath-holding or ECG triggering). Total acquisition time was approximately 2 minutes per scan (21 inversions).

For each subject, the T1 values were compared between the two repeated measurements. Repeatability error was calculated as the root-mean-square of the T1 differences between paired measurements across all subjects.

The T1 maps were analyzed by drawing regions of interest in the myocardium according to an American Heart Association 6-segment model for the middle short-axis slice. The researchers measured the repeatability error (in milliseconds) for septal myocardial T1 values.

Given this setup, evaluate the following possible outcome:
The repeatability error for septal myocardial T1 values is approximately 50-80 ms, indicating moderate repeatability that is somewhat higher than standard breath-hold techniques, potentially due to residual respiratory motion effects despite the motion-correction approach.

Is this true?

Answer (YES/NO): NO